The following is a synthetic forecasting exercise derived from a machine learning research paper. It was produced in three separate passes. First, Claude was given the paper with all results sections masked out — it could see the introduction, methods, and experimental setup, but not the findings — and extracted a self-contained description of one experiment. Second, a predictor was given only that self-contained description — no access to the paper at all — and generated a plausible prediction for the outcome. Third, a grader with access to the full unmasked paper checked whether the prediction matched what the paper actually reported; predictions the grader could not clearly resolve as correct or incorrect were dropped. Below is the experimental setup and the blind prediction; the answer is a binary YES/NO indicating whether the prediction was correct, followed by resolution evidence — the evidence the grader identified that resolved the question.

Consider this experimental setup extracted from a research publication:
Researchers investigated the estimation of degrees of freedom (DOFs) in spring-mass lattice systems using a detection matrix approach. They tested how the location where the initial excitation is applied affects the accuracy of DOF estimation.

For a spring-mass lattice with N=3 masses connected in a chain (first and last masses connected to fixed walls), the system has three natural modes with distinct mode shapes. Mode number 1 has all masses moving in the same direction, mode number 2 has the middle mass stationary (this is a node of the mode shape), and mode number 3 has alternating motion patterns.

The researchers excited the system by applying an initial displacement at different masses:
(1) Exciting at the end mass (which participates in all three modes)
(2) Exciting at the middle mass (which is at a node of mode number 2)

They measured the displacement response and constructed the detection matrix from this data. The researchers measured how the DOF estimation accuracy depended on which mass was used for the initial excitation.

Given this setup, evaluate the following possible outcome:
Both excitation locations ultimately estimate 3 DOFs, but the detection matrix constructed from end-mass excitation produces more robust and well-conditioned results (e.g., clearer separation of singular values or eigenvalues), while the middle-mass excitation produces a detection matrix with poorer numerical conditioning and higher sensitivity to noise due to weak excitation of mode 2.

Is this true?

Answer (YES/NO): NO